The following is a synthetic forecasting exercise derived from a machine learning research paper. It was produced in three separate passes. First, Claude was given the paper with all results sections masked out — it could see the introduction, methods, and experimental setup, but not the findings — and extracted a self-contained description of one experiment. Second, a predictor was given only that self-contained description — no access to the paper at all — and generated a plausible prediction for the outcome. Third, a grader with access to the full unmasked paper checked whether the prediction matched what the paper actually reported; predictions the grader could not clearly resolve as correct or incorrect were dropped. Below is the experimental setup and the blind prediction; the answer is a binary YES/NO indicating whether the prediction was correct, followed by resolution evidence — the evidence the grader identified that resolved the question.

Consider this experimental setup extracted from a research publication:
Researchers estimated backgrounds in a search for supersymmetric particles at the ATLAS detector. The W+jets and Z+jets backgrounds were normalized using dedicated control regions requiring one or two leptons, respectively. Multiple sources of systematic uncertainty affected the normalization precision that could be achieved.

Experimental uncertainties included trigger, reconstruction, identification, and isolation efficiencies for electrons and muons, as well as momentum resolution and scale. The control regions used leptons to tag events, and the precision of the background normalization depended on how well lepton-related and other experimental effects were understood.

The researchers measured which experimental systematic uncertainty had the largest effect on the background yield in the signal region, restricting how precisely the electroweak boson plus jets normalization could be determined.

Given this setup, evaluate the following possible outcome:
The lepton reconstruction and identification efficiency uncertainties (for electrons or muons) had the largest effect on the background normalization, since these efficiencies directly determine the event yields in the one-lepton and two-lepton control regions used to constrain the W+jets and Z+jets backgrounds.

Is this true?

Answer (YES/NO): YES